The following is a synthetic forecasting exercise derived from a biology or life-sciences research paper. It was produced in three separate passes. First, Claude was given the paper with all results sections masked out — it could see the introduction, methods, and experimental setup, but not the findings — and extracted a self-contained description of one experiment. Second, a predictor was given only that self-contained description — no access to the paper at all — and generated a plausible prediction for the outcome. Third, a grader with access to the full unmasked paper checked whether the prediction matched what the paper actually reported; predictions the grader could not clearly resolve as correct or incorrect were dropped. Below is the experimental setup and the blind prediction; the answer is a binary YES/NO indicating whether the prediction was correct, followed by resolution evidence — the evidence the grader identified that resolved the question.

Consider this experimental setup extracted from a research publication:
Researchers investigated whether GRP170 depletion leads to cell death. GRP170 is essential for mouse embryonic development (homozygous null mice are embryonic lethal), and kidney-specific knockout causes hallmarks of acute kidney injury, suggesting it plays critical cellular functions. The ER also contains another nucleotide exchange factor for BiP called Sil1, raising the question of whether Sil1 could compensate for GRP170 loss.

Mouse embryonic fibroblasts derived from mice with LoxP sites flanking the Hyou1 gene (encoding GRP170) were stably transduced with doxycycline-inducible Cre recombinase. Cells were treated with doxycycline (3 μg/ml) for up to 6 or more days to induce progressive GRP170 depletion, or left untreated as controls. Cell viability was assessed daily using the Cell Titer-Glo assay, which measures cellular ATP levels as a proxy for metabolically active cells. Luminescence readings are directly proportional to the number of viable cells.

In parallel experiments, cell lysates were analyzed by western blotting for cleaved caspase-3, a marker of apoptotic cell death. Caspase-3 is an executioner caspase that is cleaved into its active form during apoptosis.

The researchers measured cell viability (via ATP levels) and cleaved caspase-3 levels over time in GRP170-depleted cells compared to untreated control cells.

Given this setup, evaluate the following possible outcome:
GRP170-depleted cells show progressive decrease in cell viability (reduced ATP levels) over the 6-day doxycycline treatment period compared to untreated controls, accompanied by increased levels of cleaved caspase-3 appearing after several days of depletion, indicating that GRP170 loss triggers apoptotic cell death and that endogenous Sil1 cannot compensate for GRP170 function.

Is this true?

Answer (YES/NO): YES